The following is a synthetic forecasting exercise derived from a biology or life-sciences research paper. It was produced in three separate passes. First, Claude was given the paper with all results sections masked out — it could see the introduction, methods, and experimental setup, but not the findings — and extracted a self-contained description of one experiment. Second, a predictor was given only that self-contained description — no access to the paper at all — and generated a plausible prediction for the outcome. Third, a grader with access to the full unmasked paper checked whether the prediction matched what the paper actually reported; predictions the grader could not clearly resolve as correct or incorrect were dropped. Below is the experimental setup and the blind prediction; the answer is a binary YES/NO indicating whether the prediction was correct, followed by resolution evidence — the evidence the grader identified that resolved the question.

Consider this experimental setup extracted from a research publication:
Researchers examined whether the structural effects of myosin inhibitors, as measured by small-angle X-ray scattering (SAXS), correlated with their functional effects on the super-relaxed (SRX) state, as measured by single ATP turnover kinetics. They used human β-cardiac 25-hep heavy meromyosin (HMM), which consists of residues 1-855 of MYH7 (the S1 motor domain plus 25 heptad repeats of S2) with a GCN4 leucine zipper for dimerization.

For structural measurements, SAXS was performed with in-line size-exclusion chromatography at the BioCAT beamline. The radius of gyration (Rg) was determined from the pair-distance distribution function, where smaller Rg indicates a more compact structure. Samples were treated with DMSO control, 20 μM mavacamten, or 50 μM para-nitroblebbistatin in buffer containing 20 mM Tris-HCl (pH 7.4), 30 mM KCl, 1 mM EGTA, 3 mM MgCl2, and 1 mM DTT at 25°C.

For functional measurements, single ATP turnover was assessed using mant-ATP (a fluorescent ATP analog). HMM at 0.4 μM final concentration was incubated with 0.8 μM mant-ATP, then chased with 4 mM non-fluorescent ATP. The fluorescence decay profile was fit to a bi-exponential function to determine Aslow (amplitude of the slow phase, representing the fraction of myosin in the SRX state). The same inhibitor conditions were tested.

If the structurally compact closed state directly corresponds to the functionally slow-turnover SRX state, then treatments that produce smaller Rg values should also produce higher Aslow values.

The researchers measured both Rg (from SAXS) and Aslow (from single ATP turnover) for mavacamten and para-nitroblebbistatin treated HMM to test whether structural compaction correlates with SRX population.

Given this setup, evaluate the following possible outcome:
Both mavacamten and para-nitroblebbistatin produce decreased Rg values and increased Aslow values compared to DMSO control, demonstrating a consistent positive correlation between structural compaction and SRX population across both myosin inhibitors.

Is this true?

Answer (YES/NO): NO